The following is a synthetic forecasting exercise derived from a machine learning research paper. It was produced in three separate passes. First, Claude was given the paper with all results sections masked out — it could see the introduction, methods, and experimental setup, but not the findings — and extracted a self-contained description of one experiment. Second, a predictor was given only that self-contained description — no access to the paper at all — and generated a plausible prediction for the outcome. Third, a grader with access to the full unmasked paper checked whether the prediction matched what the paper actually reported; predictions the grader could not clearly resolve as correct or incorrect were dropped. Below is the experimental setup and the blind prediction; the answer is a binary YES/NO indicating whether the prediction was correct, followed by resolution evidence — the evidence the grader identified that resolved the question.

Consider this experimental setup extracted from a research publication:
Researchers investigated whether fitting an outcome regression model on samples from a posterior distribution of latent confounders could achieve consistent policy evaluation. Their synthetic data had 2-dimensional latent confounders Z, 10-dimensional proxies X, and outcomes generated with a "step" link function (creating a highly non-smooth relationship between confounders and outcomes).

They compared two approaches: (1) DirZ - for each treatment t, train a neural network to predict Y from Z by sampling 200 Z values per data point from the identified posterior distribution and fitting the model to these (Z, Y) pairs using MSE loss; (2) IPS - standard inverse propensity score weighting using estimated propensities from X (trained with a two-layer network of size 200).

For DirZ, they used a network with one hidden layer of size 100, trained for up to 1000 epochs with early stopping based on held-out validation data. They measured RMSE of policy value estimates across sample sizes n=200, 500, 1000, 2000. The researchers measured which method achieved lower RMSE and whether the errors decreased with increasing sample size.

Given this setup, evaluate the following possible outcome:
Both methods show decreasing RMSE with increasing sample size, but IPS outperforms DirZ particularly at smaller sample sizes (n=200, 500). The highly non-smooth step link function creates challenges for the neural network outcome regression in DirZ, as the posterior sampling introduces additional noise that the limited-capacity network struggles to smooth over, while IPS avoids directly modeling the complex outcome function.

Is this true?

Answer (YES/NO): NO